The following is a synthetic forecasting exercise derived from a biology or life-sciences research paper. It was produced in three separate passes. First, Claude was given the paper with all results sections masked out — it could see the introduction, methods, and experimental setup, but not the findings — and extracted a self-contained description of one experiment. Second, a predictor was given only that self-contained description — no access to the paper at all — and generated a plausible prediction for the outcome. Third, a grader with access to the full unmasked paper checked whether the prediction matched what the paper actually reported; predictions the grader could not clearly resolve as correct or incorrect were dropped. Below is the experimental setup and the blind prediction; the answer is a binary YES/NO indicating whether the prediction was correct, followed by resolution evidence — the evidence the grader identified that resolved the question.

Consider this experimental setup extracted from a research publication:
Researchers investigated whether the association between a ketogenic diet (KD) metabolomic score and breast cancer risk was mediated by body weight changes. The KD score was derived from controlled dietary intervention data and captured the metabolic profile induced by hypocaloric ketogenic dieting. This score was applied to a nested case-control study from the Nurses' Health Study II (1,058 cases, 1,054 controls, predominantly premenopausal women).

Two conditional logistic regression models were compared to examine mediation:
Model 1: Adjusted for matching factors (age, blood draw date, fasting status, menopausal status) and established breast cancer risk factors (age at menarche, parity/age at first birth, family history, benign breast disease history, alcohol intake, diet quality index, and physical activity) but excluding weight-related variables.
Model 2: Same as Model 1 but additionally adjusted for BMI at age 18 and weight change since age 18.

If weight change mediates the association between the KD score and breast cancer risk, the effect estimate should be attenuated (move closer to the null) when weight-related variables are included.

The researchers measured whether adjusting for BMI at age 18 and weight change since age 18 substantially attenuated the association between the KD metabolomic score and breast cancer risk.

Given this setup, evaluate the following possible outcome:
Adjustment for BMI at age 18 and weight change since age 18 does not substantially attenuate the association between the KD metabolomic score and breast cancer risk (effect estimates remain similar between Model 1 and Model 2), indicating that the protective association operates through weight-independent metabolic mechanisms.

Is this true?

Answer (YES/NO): NO